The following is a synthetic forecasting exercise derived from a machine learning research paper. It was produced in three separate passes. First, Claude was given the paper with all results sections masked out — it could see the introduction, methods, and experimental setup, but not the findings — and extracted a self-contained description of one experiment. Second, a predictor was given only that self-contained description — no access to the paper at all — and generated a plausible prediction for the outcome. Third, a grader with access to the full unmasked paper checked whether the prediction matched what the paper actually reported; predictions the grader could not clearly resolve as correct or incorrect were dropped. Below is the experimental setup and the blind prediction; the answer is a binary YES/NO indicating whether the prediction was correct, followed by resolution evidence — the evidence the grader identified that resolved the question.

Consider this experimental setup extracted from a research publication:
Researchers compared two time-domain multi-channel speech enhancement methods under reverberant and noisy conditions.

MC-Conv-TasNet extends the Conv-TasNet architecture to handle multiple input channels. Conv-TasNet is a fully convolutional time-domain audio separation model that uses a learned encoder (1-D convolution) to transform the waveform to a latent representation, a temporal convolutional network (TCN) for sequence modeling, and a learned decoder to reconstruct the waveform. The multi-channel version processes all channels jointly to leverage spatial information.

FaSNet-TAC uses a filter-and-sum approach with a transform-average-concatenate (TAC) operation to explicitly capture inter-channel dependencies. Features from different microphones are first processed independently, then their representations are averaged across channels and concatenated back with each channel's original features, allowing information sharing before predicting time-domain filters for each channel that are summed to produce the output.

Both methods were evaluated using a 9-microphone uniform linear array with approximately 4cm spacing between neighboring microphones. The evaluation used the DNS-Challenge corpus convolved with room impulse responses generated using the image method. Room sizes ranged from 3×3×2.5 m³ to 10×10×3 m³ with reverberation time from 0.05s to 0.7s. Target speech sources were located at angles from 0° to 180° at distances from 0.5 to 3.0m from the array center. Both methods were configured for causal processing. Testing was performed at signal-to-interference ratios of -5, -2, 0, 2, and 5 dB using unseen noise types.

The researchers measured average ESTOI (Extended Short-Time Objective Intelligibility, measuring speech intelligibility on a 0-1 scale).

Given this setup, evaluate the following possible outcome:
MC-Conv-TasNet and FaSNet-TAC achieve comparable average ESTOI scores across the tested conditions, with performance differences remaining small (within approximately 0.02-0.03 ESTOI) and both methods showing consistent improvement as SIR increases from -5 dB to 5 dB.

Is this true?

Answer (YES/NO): NO